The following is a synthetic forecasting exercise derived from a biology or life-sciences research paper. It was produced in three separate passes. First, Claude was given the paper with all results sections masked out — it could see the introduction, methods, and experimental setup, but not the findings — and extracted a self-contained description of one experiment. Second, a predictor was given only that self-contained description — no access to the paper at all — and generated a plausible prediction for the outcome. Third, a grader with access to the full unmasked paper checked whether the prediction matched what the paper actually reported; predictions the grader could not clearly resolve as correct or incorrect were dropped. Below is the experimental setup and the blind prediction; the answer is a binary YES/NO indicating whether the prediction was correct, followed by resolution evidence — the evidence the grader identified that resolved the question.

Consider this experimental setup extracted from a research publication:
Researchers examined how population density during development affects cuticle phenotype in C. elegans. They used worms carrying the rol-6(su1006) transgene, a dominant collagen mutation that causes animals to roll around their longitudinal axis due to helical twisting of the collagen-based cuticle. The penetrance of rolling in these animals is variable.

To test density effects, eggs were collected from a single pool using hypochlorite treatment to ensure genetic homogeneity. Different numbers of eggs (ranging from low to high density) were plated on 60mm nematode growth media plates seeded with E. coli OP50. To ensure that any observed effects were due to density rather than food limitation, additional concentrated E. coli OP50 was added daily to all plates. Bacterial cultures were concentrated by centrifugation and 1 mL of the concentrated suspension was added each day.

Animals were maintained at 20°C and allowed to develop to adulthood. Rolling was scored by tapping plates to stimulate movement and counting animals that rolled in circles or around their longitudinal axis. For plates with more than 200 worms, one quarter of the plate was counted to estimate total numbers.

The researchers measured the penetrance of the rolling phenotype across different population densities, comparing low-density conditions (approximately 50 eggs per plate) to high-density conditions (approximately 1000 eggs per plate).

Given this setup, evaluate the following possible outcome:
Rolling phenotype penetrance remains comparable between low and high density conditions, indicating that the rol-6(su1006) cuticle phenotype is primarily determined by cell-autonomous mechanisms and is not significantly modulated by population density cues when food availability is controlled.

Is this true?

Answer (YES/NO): NO